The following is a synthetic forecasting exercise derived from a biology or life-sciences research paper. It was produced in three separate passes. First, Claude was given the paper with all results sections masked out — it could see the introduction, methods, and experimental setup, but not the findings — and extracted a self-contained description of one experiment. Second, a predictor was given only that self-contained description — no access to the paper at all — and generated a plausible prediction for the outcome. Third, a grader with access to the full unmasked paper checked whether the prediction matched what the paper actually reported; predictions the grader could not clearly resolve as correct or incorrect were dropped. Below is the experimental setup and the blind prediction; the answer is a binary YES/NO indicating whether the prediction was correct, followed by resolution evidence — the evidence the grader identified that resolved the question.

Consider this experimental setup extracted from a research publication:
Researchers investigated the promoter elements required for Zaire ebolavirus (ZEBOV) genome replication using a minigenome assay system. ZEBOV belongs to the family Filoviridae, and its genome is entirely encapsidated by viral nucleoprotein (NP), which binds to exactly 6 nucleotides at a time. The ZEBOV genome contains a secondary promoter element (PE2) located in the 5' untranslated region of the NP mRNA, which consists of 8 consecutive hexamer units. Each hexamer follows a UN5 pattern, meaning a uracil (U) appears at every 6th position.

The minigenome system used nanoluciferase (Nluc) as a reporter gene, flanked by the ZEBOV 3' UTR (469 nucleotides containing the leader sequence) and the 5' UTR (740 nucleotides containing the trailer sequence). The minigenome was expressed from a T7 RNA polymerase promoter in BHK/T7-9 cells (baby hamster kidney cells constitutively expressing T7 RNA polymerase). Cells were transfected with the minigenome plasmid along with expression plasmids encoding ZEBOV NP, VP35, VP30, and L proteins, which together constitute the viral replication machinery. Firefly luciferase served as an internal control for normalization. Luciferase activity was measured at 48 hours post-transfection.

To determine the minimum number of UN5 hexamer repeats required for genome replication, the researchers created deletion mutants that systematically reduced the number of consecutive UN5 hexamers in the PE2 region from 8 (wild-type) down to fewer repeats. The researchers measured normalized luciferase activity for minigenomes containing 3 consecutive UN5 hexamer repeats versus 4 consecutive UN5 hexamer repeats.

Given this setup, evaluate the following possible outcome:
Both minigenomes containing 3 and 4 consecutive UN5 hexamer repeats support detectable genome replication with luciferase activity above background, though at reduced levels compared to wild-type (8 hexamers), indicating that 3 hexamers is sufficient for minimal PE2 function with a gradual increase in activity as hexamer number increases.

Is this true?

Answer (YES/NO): NO